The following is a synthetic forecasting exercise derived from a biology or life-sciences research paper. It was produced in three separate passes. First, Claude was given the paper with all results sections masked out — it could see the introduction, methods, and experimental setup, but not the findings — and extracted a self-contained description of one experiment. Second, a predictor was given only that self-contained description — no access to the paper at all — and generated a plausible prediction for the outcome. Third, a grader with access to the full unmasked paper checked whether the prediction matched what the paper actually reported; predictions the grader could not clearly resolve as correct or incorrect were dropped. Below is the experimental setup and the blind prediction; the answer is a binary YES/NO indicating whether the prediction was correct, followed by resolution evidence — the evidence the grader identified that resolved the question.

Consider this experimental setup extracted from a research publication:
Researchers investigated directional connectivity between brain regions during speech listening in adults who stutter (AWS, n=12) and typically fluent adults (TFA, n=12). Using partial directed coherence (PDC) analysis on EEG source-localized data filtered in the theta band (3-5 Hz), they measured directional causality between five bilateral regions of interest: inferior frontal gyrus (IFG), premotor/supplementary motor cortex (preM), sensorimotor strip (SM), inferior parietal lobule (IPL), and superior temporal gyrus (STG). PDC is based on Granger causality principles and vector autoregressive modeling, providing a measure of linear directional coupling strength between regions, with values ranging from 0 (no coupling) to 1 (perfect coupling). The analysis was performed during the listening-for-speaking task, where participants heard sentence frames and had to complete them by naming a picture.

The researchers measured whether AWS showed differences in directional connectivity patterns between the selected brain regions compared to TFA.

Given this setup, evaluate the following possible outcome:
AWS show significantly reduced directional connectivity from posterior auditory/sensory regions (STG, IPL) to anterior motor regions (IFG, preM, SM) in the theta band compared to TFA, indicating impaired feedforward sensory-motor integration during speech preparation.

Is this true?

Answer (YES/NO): NO